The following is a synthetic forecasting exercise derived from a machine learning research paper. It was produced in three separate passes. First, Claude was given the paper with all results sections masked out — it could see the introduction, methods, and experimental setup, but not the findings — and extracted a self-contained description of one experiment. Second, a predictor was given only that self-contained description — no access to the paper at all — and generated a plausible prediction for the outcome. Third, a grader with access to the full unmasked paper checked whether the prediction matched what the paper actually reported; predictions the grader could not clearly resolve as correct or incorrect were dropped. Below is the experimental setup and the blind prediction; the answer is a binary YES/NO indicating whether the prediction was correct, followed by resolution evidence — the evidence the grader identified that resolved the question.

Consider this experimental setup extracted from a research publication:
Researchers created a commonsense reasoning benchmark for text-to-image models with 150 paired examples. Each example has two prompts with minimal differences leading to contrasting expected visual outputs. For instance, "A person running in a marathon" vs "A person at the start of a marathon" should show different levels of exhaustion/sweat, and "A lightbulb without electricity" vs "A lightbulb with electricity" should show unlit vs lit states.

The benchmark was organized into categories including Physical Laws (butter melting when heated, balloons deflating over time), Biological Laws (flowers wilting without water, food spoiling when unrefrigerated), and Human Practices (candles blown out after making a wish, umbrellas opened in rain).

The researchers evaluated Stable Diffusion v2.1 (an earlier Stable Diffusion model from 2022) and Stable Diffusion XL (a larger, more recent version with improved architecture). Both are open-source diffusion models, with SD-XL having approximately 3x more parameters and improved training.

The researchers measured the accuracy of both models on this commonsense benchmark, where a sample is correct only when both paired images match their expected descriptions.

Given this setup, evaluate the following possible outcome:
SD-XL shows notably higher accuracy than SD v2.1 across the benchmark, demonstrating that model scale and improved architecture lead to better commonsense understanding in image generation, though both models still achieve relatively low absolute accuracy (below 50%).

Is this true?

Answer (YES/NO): NO